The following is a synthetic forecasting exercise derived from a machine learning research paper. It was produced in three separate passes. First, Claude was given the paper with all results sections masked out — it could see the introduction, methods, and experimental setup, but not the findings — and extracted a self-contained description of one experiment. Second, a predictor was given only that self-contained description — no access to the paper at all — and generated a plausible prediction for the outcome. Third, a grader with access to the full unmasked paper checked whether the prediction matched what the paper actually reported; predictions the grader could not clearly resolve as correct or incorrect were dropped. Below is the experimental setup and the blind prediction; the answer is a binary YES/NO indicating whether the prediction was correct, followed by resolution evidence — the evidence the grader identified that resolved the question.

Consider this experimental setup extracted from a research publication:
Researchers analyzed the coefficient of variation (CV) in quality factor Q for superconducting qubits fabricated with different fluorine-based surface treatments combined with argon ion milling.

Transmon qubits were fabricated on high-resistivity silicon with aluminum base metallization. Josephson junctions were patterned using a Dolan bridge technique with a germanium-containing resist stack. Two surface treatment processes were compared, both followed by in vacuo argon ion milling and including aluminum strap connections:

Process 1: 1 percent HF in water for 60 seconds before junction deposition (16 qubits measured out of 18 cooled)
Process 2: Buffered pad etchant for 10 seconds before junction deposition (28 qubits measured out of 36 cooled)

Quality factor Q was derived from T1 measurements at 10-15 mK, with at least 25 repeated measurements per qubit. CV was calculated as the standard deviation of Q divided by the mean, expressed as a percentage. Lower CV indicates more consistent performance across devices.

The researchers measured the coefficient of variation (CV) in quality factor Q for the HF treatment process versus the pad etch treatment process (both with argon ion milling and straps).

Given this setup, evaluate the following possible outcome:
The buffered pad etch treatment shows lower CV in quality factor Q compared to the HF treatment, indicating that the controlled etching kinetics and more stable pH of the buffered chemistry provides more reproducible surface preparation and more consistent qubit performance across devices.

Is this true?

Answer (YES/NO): NO